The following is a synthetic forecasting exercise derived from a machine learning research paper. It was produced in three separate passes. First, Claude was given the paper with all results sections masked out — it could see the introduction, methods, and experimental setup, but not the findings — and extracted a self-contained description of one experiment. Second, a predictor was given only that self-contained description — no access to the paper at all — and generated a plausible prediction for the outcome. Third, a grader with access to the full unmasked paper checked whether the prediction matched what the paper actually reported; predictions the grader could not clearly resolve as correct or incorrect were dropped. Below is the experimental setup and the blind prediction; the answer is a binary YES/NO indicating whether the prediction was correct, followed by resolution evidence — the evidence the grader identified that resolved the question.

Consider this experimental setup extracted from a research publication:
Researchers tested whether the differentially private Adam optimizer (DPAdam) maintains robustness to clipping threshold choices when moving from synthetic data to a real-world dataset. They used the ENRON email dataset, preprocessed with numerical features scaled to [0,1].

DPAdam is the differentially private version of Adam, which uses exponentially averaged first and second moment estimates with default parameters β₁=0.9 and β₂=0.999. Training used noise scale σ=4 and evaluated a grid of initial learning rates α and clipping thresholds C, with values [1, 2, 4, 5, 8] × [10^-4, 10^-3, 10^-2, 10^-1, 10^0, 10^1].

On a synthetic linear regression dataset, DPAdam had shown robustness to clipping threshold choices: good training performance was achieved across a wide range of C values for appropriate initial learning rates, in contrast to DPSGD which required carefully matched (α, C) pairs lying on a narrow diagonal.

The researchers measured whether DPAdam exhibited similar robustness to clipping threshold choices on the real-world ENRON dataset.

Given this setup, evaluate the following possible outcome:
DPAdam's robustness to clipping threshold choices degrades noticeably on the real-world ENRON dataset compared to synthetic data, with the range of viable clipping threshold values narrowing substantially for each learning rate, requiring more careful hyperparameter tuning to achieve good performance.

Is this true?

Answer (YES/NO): NO